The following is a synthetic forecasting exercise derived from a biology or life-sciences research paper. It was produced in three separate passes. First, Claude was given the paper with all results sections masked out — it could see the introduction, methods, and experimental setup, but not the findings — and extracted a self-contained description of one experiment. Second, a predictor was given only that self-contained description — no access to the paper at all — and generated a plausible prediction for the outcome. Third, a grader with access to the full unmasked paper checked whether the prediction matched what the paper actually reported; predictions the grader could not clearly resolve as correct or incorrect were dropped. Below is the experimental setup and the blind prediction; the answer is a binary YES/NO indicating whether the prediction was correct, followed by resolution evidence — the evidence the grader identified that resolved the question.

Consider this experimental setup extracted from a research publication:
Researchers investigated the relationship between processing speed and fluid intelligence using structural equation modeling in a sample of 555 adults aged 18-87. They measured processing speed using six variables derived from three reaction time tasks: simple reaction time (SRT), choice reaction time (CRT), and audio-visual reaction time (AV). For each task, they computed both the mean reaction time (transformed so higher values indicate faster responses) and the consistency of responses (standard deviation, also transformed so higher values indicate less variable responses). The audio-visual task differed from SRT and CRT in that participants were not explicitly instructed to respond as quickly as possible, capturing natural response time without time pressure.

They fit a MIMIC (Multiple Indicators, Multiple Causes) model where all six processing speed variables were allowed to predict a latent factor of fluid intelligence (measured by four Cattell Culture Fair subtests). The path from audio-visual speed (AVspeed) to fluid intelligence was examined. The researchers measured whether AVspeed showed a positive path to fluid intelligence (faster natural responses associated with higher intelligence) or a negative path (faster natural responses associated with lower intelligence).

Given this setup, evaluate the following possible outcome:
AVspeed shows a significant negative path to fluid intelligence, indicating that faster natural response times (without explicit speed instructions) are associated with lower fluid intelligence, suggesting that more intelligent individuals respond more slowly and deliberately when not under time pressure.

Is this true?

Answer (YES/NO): YES